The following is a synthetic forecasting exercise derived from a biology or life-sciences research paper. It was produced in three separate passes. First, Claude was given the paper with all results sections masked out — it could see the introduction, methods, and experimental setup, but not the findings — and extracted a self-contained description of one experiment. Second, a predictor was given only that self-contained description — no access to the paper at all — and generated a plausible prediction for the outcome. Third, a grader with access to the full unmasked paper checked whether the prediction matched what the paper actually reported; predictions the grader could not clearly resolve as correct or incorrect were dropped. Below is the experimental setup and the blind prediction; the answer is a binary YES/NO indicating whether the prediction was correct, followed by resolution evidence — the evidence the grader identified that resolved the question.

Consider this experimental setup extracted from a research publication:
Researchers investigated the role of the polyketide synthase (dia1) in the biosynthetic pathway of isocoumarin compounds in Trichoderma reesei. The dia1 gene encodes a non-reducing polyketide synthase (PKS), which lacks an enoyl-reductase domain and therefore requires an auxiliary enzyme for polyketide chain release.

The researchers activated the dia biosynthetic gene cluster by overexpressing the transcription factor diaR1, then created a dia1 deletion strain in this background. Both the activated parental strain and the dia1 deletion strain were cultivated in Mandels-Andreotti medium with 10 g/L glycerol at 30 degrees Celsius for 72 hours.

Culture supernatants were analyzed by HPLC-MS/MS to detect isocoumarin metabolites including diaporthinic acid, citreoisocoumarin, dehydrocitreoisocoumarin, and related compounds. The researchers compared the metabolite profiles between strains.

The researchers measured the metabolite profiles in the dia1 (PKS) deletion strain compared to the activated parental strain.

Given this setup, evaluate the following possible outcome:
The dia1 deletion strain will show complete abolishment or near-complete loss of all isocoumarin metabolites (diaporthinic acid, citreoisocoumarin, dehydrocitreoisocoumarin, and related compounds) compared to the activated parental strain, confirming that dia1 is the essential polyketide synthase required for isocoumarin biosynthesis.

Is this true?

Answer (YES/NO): YES